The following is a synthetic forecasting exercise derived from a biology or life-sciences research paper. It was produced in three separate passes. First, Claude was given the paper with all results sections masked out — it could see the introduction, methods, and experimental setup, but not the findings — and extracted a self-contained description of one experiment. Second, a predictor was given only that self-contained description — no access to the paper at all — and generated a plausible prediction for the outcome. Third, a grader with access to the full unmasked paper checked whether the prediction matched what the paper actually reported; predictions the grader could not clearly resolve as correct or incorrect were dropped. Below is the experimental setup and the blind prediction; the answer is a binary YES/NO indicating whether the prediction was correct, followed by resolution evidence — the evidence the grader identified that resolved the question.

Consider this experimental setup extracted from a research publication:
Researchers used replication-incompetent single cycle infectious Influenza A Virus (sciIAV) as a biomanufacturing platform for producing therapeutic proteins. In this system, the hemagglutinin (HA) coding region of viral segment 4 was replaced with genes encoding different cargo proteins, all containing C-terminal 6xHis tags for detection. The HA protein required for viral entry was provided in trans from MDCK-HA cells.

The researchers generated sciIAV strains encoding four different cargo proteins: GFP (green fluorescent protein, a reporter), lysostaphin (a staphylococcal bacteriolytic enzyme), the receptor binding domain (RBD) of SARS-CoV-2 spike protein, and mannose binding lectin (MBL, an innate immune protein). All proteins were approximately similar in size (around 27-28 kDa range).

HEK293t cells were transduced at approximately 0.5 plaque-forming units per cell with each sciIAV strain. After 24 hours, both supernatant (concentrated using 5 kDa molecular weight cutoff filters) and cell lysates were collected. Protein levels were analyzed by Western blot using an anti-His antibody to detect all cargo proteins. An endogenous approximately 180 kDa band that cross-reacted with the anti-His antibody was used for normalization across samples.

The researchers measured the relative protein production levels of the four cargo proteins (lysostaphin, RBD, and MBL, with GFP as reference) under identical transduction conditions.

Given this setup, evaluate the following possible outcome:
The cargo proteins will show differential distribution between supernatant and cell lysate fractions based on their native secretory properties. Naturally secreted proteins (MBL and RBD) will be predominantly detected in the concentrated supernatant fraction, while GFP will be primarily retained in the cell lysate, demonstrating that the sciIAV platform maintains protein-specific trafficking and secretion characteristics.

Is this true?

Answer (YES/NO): NO